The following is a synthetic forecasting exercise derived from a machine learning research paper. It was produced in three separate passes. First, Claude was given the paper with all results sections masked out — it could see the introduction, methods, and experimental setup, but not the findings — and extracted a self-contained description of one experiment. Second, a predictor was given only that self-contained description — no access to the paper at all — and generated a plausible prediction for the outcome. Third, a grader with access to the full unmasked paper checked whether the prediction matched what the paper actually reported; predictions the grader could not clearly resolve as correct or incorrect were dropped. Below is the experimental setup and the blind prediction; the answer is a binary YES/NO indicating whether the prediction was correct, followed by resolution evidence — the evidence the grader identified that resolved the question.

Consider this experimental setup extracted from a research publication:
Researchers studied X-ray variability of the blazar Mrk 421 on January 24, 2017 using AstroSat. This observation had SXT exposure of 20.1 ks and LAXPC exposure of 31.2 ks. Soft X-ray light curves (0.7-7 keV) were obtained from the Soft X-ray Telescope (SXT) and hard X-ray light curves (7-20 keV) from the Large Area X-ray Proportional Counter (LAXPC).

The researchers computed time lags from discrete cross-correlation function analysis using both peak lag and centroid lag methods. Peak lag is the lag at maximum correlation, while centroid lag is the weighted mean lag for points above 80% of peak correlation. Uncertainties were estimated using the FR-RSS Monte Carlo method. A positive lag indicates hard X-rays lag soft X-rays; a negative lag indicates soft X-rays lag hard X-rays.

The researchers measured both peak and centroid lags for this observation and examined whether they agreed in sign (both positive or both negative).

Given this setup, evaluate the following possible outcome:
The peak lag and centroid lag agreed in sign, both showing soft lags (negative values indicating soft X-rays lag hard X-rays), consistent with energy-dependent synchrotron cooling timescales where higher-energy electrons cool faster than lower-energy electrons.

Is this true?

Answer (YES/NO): YES